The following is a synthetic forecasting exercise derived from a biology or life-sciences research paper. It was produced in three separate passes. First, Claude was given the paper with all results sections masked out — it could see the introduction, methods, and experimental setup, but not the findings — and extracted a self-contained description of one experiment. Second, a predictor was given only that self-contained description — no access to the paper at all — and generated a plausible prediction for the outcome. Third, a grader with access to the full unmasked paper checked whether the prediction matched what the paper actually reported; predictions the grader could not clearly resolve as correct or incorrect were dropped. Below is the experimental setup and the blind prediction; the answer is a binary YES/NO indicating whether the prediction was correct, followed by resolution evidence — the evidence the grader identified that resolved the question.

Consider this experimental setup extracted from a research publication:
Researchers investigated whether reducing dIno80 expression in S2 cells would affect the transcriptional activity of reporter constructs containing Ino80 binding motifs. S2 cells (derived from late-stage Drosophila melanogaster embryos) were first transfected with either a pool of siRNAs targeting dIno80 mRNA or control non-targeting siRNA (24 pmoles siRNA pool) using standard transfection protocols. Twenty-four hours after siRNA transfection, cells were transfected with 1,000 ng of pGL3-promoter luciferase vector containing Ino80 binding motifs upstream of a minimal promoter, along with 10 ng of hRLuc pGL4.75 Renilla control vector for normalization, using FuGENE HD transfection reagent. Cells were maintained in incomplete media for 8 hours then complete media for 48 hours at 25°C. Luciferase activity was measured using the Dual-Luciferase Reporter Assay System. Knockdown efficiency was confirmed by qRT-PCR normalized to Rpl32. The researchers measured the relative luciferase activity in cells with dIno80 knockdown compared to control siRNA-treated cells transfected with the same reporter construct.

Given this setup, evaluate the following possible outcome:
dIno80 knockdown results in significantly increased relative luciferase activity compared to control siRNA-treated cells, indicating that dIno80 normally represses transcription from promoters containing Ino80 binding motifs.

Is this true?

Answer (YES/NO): NO